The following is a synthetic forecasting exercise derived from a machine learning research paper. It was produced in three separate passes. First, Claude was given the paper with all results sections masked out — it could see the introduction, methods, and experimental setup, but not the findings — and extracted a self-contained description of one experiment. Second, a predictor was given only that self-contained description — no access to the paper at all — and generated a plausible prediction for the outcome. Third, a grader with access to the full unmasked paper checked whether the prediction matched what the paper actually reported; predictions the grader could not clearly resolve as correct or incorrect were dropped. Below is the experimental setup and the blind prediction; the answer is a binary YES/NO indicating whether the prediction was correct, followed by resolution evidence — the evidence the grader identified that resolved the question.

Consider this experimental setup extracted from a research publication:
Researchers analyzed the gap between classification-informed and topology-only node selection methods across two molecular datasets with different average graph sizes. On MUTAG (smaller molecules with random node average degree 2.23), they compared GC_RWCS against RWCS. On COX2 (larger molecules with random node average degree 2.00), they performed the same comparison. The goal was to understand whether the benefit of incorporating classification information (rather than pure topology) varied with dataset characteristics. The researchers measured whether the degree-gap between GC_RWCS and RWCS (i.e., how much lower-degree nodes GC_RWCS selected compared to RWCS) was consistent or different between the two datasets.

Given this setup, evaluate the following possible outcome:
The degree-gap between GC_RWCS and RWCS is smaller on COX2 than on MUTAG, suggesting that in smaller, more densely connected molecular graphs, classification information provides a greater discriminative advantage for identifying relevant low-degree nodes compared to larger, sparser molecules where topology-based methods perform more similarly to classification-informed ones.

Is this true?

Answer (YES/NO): NO